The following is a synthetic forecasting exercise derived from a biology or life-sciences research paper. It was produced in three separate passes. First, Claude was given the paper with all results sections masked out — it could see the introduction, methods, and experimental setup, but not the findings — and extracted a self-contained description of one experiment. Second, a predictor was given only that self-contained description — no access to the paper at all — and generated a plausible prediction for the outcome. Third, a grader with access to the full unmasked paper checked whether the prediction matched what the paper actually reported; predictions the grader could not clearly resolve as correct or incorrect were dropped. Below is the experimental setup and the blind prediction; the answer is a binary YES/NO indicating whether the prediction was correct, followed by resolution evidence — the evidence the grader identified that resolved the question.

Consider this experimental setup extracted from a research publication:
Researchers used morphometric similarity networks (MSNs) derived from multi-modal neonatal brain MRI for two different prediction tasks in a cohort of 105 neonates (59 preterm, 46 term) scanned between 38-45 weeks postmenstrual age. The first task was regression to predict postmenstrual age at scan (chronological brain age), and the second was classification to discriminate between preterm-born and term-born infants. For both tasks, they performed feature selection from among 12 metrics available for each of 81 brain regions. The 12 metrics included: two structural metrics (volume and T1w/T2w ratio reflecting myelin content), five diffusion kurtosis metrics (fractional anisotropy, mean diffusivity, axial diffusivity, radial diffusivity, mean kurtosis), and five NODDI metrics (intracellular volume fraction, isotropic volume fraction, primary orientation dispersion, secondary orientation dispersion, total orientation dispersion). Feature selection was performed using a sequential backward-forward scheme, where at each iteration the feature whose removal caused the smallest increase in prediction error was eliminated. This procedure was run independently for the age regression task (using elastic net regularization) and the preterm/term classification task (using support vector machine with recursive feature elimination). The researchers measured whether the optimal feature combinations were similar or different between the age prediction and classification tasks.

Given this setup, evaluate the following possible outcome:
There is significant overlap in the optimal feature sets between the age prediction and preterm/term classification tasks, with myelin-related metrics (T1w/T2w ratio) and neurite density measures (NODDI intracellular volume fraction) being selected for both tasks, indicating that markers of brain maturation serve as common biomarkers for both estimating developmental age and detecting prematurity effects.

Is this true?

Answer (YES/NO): NO